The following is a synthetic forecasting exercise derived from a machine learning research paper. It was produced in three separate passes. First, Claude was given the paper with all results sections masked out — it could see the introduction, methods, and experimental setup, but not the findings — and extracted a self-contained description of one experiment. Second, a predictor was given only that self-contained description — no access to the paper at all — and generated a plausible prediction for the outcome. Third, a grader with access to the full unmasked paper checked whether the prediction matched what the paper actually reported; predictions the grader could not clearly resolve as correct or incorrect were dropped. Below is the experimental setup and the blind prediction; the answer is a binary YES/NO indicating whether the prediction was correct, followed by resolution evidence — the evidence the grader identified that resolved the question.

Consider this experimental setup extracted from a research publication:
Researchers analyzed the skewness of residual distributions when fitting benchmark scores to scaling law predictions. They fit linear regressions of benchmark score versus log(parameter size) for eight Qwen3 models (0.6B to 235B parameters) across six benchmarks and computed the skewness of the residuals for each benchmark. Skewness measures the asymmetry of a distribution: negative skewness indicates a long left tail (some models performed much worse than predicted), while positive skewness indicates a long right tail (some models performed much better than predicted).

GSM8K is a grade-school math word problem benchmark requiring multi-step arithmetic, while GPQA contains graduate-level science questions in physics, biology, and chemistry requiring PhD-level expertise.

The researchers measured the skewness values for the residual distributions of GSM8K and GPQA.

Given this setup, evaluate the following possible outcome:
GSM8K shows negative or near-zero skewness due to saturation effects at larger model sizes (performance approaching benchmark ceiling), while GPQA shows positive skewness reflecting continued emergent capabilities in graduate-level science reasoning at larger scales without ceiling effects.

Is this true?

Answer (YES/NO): NO